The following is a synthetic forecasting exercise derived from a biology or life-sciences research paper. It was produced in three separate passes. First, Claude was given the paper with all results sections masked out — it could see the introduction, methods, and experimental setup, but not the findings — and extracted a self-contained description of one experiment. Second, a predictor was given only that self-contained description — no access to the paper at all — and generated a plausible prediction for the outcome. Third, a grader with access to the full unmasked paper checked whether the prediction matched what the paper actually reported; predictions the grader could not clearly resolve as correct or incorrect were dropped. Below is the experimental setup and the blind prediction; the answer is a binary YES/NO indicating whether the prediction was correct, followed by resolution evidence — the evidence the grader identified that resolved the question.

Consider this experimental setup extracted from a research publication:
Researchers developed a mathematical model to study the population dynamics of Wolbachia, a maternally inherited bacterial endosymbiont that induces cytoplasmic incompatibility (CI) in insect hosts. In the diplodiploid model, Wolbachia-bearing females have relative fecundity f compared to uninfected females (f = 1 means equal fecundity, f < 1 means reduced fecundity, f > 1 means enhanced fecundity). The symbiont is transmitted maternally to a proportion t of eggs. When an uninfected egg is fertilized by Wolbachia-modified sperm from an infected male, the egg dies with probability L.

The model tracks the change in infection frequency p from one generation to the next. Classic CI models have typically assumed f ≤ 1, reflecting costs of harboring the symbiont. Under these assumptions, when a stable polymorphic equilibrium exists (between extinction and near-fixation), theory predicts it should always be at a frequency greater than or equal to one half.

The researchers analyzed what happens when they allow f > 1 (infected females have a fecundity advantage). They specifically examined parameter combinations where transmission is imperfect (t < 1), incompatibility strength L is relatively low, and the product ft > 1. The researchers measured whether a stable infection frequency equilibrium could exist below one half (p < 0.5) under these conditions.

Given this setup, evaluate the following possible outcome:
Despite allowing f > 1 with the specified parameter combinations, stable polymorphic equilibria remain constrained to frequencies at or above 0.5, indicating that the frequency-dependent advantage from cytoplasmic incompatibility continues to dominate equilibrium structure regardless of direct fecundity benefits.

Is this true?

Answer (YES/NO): NO